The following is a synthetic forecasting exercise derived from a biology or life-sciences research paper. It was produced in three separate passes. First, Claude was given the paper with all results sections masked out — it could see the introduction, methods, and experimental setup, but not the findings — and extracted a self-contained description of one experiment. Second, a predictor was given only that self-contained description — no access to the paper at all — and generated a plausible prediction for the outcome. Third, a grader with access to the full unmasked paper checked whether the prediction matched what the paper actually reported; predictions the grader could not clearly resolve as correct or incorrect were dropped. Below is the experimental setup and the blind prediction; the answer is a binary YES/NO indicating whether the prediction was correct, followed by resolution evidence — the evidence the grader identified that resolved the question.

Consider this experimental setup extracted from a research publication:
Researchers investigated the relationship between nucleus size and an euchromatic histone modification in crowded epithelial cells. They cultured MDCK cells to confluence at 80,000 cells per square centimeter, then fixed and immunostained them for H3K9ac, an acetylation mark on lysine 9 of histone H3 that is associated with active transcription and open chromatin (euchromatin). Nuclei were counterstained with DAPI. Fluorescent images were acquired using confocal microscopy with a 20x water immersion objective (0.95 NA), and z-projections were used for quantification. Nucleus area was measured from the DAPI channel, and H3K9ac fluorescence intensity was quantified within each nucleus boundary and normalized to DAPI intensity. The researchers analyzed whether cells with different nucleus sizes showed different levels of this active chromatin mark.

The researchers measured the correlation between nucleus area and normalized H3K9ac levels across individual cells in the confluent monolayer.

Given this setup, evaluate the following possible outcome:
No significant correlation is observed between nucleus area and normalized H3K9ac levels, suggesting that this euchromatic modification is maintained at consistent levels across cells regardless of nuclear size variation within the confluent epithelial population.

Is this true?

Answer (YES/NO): NO